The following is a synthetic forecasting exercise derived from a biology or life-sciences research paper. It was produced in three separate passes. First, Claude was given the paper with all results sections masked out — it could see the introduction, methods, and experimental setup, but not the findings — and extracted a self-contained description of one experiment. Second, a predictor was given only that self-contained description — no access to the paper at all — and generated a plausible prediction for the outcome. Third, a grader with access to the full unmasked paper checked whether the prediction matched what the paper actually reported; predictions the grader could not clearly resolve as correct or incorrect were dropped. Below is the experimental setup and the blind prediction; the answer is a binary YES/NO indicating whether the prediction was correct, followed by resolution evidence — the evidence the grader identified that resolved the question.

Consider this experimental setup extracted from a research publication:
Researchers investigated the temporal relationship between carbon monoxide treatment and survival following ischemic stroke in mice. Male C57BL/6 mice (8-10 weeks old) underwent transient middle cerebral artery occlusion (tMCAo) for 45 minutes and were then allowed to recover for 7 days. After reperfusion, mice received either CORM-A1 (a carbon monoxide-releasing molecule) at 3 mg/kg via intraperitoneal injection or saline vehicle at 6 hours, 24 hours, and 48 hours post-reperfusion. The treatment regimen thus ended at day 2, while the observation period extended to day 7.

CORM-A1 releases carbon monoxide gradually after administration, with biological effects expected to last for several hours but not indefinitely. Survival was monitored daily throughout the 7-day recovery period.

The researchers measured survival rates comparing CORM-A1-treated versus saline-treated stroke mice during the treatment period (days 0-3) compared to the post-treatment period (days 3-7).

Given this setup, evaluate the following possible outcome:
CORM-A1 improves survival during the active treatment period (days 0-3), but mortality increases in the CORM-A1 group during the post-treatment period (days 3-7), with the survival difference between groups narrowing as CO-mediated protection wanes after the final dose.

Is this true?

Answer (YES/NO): YES